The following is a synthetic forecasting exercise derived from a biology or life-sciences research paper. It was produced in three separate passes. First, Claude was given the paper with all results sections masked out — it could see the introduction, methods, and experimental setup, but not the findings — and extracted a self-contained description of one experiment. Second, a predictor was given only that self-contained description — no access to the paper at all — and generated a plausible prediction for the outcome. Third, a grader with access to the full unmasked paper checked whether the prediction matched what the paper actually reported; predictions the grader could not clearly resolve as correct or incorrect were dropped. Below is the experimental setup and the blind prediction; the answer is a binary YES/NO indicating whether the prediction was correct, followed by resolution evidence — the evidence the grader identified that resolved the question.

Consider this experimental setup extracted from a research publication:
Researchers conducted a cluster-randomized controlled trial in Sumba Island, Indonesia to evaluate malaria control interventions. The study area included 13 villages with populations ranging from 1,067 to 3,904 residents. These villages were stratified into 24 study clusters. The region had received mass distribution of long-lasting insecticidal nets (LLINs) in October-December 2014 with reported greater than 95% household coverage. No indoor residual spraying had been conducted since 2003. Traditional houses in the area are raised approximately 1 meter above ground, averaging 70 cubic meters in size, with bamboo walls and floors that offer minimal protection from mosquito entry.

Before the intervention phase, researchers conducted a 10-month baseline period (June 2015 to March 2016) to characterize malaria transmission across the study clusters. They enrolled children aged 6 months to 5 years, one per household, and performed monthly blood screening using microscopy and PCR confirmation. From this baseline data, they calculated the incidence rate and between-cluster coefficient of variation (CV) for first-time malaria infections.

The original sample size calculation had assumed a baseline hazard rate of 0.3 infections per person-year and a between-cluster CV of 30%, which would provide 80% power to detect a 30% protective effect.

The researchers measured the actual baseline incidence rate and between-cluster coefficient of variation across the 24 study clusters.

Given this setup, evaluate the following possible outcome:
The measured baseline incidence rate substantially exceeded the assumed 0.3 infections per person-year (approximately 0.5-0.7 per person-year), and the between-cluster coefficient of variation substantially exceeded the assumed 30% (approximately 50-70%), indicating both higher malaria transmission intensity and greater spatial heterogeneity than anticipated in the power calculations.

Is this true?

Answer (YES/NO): NO